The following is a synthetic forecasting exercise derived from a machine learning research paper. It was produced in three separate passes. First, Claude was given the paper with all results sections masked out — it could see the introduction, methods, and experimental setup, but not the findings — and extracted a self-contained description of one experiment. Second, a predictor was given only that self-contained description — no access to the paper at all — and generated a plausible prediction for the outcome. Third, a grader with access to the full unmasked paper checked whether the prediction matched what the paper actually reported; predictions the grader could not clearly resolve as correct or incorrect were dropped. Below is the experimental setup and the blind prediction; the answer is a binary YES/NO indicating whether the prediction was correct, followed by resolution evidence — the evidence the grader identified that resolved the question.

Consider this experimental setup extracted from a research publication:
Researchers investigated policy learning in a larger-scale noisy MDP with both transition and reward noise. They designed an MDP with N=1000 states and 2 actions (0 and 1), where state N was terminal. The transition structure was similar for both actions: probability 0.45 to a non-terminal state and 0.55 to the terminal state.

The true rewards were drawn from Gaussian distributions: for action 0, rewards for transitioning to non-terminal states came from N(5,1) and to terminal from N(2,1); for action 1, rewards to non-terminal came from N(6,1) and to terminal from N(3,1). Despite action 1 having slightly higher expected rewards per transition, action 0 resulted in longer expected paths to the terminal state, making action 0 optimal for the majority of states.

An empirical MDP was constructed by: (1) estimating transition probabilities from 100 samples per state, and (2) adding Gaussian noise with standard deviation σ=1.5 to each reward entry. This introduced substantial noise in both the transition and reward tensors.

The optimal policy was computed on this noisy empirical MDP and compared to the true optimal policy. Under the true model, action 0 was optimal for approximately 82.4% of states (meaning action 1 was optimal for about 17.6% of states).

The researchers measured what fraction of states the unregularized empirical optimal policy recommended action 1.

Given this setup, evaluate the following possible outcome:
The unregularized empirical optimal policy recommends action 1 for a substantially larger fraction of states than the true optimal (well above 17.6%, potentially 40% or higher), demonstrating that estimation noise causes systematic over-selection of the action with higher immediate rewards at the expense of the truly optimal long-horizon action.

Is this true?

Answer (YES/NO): YES